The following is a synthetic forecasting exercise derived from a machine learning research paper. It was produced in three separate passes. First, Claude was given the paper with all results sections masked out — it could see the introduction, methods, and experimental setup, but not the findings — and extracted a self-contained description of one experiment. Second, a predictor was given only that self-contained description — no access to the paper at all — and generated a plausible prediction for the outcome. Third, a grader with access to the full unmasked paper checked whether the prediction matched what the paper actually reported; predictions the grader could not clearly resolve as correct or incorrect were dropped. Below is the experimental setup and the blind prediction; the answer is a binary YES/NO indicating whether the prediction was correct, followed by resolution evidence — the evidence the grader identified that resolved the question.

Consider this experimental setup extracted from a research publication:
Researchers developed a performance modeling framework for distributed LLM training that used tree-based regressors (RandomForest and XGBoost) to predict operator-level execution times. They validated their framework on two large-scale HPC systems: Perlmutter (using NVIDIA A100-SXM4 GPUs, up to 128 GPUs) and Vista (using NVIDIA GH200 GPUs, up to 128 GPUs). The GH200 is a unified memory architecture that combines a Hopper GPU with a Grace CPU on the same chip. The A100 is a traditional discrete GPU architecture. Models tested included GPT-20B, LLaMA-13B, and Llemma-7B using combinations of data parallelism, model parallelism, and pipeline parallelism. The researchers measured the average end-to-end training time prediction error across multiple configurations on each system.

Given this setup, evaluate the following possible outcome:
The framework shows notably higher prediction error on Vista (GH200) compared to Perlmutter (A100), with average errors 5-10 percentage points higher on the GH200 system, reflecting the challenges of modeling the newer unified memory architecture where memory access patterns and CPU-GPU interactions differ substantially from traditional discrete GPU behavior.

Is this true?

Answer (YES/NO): NO